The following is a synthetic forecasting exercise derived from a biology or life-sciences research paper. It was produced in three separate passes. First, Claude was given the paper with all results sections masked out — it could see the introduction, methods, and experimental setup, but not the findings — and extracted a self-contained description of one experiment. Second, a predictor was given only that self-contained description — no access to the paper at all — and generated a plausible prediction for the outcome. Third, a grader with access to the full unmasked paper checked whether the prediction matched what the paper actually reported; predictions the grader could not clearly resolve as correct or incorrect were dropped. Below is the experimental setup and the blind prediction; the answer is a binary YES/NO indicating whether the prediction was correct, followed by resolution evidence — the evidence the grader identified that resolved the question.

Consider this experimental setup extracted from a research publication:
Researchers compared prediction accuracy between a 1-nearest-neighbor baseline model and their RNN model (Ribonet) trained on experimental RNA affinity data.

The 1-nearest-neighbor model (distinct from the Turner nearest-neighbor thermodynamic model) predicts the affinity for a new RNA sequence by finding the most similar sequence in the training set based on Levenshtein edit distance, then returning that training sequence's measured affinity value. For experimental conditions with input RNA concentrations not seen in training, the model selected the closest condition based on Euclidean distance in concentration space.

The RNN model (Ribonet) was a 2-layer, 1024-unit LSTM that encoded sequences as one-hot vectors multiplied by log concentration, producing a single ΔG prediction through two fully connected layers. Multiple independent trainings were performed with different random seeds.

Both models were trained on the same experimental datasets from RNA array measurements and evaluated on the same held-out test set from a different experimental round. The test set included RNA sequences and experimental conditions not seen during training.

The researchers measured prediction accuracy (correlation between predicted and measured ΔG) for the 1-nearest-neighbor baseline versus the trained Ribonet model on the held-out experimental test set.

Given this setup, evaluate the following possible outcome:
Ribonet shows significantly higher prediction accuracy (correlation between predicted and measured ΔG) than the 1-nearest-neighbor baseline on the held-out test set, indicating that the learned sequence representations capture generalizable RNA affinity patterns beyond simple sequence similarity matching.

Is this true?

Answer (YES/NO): YES